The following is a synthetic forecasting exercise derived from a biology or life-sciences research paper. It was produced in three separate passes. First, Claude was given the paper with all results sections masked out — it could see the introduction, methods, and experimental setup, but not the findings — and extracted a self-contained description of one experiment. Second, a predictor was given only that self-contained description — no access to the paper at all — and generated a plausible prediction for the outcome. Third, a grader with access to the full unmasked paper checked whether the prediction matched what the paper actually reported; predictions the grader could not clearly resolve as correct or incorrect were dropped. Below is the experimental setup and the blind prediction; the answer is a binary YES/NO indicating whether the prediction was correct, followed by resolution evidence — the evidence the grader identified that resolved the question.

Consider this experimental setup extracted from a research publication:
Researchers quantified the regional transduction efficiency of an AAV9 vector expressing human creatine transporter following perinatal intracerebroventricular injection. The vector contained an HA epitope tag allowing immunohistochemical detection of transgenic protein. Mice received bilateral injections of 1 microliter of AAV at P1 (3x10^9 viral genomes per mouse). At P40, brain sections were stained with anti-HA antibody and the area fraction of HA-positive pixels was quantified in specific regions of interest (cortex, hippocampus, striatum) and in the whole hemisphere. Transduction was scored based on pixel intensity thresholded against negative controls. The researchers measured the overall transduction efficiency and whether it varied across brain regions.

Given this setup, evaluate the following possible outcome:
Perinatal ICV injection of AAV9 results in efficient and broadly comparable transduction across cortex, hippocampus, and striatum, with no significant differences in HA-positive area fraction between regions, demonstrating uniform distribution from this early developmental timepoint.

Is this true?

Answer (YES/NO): NO